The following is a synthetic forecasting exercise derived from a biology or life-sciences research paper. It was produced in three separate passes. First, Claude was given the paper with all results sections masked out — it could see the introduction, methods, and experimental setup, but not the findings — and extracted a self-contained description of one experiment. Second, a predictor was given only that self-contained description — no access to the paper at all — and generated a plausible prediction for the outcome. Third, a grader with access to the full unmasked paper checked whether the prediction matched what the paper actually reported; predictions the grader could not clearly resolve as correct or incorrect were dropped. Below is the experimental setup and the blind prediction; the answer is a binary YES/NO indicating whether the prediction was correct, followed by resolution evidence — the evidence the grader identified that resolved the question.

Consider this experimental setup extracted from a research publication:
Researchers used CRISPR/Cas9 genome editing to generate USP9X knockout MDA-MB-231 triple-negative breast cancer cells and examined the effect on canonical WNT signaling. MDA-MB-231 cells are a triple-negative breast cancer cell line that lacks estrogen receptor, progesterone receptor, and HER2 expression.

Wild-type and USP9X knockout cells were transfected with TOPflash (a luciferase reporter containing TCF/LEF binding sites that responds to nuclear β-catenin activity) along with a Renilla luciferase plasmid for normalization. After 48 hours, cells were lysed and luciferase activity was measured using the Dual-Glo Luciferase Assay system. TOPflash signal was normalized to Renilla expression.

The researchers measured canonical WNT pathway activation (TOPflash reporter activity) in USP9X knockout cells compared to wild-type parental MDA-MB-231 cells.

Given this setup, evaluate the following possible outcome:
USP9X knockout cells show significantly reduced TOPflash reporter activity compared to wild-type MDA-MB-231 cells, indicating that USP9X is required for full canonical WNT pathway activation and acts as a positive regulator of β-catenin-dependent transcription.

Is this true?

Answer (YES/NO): YES